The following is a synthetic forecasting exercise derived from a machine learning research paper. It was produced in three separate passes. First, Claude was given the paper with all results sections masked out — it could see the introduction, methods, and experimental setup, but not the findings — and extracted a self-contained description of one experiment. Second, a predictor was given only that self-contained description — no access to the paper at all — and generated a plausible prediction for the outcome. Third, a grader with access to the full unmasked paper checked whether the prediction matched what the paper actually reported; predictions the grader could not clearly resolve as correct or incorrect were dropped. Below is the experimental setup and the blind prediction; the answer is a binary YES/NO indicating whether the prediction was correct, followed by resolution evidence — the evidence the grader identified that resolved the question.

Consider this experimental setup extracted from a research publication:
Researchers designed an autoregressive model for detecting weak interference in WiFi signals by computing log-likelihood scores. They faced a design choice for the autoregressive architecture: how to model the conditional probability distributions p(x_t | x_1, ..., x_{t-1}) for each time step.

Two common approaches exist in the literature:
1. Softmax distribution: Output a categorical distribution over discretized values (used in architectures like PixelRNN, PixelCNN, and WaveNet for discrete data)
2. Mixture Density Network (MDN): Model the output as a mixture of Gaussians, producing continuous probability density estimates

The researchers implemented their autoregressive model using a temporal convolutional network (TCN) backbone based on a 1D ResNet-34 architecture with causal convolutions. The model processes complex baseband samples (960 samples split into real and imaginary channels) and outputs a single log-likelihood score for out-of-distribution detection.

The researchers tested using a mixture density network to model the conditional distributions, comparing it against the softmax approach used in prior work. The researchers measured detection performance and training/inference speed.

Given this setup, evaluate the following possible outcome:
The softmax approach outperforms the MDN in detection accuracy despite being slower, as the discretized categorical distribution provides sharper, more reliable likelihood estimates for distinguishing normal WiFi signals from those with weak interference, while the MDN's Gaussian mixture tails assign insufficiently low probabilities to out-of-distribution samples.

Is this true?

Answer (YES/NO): NO